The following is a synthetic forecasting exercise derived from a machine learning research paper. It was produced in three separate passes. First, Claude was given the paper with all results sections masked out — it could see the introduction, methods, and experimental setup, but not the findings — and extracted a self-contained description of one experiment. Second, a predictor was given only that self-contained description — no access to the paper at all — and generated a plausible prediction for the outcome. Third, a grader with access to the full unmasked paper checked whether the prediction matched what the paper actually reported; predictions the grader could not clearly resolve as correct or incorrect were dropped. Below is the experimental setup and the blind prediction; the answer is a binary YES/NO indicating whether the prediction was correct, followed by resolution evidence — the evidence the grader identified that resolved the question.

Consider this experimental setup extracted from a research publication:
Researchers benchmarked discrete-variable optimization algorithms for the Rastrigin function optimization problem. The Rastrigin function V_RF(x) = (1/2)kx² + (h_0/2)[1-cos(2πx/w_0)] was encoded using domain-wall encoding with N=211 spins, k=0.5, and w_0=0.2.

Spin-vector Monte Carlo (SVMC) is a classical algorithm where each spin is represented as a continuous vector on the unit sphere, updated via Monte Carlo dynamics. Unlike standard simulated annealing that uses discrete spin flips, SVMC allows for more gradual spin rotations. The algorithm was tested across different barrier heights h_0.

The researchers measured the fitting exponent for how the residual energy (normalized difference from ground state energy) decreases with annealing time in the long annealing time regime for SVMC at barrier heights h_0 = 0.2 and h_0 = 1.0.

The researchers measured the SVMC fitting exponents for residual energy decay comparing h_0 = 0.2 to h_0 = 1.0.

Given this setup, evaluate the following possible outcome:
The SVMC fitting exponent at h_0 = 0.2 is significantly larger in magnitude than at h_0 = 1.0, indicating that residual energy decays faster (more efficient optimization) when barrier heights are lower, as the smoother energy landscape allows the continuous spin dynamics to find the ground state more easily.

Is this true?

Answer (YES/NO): NO